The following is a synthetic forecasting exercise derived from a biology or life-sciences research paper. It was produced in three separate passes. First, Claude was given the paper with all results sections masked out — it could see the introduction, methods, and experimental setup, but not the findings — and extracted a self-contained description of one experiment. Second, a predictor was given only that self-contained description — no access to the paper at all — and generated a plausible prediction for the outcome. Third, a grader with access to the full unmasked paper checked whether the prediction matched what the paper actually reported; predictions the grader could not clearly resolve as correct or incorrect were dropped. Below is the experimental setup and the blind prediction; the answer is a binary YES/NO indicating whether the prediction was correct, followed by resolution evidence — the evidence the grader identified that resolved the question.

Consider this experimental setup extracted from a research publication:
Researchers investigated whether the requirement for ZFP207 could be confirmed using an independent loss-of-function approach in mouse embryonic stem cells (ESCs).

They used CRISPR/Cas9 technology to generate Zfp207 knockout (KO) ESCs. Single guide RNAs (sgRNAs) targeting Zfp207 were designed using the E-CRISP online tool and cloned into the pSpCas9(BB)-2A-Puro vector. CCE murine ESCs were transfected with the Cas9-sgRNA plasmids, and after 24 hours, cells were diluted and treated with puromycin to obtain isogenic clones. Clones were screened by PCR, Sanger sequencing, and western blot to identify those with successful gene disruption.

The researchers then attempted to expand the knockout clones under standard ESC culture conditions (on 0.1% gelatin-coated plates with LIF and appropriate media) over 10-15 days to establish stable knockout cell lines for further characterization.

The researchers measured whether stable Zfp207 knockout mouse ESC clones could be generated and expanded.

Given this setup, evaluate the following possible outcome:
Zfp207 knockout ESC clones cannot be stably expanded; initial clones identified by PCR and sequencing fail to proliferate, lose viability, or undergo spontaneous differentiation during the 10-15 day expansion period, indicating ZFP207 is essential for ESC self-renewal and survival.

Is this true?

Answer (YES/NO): YES